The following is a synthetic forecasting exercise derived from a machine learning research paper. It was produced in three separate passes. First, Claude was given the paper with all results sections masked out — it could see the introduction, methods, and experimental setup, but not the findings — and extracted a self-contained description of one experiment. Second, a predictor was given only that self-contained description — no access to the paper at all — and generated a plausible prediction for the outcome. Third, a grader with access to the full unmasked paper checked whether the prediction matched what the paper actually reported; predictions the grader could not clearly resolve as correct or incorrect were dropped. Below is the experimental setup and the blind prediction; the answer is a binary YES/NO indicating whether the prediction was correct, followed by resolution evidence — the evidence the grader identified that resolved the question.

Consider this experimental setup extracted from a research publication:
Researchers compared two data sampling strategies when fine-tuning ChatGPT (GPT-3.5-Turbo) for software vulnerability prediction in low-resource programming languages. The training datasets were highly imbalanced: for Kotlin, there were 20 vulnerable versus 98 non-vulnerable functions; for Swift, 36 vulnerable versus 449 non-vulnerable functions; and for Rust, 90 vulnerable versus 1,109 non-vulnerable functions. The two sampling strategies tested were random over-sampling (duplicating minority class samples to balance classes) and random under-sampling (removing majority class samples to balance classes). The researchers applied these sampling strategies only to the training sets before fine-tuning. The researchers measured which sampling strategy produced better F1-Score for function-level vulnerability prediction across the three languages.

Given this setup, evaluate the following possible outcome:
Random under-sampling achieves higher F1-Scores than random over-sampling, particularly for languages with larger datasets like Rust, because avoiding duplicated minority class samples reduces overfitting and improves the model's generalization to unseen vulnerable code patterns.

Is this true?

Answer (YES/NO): NO